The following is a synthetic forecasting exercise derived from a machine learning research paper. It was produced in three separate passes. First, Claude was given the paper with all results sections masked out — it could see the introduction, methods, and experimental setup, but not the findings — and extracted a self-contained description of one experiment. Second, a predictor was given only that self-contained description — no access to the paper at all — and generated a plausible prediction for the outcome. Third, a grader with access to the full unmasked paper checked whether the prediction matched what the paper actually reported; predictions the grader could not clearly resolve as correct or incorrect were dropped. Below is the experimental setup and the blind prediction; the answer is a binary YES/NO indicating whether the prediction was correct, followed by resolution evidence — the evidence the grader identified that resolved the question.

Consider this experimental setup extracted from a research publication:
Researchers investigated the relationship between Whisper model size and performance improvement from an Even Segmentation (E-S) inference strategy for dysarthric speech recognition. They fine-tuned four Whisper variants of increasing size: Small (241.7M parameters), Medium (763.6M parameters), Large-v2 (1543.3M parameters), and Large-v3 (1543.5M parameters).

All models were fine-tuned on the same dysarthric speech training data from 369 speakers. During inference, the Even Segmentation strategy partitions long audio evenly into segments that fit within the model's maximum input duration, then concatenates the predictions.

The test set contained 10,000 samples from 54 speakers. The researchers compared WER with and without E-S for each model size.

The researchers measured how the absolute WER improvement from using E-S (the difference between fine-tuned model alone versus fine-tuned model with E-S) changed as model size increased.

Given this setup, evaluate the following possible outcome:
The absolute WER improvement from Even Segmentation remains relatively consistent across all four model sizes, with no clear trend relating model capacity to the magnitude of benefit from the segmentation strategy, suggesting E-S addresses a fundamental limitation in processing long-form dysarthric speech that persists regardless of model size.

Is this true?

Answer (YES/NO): NO